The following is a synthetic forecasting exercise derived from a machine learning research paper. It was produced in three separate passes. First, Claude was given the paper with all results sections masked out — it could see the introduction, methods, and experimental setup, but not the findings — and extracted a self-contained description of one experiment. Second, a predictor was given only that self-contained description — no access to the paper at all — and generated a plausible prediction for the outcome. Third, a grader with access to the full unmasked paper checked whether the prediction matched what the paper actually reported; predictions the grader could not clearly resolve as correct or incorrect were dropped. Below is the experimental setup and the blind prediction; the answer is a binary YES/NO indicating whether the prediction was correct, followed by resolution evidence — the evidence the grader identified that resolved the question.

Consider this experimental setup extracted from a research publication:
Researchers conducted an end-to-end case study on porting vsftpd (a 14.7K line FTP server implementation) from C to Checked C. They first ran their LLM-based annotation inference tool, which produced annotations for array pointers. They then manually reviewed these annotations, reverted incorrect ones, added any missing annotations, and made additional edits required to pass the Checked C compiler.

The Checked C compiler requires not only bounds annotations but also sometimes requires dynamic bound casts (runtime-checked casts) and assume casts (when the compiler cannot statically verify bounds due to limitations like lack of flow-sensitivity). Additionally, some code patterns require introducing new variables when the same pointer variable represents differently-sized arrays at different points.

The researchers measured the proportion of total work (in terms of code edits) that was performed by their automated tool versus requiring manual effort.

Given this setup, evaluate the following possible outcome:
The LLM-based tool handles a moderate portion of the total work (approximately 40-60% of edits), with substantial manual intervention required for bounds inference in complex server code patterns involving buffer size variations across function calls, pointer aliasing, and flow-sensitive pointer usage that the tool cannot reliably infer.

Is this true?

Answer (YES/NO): NO